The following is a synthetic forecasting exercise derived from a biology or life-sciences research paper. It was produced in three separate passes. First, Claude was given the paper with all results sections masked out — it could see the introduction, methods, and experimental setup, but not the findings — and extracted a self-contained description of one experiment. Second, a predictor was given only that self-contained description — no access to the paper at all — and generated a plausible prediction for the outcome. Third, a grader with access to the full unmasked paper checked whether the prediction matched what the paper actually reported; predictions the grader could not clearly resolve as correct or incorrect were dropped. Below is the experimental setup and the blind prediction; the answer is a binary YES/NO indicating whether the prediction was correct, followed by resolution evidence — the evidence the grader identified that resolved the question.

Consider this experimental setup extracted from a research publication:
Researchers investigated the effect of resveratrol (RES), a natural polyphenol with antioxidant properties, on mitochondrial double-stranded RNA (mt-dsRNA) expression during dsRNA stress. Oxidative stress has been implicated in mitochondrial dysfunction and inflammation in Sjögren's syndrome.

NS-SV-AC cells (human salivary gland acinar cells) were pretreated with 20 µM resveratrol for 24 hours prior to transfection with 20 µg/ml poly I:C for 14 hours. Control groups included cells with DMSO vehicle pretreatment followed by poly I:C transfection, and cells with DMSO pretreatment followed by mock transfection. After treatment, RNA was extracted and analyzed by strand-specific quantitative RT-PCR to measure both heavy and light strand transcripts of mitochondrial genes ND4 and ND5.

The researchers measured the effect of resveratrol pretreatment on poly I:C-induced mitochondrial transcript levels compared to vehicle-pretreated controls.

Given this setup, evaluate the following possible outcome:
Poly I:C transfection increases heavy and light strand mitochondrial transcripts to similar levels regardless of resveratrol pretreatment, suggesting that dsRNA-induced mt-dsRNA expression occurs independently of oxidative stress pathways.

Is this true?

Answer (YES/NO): NO